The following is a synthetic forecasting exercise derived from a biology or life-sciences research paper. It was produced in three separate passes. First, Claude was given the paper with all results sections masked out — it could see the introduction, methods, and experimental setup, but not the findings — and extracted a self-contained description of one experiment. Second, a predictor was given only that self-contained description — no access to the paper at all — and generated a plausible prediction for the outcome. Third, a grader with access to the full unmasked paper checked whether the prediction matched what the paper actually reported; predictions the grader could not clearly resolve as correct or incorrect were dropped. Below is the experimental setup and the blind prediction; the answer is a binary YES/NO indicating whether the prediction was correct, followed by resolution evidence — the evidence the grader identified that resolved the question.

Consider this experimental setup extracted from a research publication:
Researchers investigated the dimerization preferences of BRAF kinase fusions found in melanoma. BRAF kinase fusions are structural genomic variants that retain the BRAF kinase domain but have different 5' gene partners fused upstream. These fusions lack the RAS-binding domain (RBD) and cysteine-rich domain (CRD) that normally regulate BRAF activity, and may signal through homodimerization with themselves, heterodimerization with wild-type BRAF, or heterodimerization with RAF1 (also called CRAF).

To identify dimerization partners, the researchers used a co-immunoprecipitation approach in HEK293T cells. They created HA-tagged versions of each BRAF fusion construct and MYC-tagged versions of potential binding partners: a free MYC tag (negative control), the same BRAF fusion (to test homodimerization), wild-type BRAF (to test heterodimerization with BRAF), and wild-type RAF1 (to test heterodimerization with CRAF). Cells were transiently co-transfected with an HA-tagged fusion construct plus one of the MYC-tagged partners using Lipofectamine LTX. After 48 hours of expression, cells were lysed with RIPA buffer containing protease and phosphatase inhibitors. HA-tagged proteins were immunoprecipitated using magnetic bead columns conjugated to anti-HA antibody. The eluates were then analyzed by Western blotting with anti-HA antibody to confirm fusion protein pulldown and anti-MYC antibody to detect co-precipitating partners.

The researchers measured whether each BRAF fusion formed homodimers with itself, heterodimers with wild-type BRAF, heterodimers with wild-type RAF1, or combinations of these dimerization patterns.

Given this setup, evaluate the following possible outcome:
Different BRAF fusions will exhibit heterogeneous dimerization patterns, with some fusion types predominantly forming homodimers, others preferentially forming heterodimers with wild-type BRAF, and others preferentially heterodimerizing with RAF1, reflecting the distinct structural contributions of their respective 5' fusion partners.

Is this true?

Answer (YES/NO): NO